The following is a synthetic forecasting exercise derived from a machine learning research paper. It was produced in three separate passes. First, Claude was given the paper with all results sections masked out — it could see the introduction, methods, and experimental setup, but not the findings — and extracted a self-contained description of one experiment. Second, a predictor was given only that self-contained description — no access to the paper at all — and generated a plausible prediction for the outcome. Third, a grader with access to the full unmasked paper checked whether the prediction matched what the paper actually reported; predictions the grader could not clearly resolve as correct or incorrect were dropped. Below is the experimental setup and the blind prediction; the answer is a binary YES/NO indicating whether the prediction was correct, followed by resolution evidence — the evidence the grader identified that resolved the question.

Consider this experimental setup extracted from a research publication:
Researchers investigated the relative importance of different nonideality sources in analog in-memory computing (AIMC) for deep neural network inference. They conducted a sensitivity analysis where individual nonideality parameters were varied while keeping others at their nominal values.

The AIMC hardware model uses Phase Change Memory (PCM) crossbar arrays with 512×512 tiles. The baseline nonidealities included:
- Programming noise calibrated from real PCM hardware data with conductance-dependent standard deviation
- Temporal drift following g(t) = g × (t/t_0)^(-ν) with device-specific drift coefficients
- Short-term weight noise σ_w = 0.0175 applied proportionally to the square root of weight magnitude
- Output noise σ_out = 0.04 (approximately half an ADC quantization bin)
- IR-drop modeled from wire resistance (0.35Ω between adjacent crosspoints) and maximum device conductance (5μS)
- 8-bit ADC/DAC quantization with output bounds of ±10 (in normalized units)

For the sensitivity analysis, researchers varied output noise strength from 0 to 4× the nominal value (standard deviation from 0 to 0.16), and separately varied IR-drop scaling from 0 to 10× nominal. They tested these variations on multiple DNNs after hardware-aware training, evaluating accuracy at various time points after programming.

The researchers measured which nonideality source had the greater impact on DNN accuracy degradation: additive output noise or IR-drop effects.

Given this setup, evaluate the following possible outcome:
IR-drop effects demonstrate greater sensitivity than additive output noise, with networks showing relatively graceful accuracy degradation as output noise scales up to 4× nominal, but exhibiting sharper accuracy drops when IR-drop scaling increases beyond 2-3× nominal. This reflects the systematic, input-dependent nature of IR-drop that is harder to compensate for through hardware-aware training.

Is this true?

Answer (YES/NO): NO